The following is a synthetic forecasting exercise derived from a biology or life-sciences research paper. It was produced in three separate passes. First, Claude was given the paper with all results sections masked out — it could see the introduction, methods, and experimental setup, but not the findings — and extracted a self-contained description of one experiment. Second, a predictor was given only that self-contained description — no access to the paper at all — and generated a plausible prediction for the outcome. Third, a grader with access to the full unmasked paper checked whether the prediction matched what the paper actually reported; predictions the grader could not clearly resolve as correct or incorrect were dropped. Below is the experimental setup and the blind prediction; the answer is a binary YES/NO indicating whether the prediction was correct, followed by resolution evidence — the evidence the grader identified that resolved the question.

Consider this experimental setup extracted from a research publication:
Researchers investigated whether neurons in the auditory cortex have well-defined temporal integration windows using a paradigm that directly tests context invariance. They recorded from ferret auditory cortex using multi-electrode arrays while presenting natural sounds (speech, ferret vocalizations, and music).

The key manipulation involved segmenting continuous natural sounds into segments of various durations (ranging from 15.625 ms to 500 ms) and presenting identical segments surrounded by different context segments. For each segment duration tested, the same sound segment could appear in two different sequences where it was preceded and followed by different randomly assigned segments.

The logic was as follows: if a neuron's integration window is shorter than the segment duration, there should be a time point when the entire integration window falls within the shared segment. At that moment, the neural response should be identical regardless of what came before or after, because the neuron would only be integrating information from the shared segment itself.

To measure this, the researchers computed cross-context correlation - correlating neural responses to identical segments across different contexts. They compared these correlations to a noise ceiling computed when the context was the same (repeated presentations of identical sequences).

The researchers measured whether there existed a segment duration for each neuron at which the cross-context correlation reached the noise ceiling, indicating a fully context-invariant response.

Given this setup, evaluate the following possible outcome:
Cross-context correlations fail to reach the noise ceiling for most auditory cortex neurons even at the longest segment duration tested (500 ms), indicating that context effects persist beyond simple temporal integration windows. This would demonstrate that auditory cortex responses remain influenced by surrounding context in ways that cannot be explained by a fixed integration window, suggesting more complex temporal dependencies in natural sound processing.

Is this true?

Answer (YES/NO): NO